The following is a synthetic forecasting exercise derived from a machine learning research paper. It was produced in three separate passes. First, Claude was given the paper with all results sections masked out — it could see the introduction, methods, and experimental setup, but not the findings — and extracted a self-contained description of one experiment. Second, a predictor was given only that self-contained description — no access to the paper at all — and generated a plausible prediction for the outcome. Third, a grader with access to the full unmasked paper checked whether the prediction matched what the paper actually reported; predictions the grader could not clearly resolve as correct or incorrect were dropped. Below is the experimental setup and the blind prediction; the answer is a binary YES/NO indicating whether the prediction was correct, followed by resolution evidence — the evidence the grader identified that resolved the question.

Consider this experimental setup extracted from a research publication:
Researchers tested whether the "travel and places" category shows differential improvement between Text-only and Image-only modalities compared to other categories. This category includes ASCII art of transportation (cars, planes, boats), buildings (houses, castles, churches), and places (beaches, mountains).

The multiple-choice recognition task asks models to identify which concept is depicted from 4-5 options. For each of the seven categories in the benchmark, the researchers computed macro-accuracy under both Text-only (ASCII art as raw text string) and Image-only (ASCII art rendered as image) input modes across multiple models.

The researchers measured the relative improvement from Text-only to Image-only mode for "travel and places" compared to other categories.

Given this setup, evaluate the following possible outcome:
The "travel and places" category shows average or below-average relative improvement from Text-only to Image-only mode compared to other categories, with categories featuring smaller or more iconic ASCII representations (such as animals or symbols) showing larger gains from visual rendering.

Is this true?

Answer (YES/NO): NO